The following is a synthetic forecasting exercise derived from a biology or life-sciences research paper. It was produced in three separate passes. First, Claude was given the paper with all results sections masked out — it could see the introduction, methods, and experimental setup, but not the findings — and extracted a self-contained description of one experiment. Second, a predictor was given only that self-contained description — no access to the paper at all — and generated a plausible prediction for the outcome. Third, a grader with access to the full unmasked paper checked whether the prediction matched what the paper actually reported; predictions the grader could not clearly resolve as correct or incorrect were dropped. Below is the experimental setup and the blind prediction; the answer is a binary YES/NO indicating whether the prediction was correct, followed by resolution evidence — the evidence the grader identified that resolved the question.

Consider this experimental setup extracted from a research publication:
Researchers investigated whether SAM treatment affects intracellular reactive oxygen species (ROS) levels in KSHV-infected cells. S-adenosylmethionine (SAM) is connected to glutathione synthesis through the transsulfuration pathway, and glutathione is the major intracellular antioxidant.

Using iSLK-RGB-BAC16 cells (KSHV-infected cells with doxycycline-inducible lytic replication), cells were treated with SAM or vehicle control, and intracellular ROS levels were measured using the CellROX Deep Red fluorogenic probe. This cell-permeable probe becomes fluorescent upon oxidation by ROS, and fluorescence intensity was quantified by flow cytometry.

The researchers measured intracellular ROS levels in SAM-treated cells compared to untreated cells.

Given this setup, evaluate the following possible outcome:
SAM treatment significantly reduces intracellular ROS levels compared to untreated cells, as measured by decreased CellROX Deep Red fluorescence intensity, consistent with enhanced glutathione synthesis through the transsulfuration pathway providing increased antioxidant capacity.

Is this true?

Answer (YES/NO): YES